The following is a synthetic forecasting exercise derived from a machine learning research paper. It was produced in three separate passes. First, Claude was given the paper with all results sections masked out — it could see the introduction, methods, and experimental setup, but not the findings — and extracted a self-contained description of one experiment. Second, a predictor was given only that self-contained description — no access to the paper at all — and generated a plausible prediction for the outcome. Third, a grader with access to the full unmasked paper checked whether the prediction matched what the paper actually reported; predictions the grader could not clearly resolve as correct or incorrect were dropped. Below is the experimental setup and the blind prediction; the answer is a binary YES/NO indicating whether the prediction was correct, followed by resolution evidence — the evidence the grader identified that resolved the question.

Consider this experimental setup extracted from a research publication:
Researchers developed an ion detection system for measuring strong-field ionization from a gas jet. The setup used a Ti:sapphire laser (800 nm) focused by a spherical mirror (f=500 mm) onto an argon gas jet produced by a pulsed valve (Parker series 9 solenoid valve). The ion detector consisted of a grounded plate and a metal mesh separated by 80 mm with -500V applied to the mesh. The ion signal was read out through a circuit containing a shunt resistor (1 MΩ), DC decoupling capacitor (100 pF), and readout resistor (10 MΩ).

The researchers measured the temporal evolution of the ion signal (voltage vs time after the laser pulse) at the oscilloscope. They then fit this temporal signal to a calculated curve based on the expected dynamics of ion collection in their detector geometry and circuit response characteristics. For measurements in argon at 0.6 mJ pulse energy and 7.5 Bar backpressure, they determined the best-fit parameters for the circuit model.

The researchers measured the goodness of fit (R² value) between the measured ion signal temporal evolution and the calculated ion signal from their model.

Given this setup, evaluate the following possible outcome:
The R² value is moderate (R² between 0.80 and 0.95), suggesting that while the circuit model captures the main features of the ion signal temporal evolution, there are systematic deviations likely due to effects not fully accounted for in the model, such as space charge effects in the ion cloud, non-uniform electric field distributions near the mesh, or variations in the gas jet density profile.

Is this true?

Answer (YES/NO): NO